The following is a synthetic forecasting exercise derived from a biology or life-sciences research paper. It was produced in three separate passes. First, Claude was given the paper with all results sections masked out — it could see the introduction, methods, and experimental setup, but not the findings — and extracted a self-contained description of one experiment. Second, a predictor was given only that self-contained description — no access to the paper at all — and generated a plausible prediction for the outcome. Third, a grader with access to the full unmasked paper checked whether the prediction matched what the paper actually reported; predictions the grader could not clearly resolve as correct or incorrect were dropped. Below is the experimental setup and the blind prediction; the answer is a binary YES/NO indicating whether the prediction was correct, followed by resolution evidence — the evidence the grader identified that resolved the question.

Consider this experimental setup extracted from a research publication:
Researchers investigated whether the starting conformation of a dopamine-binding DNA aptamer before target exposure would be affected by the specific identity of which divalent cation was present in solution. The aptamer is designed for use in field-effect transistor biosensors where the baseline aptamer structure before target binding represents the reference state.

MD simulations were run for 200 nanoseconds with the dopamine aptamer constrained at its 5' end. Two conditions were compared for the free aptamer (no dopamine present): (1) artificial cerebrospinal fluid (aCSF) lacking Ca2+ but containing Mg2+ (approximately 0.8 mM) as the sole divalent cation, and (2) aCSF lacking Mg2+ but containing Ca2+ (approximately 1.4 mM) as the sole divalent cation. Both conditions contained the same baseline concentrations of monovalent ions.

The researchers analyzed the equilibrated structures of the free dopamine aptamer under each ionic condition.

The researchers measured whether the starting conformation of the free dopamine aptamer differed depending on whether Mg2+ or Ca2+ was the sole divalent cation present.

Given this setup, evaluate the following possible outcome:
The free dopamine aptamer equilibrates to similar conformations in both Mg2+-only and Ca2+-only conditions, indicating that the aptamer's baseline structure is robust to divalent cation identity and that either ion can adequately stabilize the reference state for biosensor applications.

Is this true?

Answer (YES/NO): YES